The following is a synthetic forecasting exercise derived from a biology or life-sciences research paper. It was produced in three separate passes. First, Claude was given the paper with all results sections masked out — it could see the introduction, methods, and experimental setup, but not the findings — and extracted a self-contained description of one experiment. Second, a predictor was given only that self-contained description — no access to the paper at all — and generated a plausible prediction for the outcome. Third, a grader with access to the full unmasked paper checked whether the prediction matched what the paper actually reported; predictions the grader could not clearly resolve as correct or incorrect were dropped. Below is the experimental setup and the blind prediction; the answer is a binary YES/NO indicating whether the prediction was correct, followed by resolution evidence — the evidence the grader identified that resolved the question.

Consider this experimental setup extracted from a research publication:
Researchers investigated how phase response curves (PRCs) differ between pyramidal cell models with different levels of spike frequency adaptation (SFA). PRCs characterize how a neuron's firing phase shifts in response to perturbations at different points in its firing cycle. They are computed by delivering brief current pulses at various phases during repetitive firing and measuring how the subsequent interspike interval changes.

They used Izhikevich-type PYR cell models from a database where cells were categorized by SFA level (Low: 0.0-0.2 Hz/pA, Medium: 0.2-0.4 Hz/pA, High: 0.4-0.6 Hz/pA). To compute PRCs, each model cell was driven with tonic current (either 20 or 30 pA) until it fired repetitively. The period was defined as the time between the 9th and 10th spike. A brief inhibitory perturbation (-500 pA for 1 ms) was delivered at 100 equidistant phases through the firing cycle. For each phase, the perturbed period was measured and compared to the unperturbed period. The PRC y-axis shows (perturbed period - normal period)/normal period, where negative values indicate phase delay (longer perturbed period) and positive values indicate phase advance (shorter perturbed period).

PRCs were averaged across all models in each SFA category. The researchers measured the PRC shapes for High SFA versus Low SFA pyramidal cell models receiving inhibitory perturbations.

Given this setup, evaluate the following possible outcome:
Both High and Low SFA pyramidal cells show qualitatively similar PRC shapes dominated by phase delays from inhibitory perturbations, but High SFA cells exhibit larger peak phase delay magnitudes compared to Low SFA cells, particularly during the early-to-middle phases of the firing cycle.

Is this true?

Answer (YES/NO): NO